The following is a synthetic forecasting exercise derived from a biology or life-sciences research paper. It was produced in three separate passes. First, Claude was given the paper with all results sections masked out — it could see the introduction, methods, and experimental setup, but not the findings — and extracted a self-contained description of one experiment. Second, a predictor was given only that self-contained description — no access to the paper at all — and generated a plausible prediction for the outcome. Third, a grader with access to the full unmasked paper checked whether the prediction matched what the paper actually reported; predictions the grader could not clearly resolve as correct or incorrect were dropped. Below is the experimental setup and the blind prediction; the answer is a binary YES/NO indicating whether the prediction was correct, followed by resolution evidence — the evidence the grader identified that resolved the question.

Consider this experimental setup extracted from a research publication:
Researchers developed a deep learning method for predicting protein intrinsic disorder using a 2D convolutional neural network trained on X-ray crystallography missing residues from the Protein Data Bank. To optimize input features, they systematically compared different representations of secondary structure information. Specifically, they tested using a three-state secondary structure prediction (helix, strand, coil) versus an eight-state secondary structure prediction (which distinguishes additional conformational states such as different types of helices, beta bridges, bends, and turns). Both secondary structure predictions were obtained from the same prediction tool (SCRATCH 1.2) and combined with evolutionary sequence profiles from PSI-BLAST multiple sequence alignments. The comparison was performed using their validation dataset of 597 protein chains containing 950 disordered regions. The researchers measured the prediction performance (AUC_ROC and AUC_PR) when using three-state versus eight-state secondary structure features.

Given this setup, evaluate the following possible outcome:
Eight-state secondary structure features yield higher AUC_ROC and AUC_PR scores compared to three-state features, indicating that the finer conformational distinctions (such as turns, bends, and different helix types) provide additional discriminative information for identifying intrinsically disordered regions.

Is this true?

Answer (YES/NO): YES